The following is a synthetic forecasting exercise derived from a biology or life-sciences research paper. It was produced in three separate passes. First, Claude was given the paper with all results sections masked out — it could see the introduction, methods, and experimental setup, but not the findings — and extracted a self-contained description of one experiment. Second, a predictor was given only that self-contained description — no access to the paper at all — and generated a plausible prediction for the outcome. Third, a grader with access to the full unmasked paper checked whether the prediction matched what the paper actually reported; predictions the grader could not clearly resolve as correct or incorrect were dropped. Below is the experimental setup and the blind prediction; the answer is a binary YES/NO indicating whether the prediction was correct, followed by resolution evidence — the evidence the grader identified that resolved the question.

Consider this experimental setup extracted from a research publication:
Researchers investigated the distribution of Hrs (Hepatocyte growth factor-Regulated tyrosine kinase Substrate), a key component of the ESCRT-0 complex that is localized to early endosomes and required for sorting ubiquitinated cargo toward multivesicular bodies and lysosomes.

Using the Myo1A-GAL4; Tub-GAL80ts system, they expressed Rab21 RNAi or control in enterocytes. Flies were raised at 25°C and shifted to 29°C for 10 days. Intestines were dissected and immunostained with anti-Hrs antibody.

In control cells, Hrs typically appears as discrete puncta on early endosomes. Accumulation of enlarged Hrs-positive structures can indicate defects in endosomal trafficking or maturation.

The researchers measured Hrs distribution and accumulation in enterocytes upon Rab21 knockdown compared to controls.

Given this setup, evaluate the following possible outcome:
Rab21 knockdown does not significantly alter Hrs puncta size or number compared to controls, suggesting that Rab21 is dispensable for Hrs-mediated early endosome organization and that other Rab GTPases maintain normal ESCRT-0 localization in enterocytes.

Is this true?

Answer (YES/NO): NO